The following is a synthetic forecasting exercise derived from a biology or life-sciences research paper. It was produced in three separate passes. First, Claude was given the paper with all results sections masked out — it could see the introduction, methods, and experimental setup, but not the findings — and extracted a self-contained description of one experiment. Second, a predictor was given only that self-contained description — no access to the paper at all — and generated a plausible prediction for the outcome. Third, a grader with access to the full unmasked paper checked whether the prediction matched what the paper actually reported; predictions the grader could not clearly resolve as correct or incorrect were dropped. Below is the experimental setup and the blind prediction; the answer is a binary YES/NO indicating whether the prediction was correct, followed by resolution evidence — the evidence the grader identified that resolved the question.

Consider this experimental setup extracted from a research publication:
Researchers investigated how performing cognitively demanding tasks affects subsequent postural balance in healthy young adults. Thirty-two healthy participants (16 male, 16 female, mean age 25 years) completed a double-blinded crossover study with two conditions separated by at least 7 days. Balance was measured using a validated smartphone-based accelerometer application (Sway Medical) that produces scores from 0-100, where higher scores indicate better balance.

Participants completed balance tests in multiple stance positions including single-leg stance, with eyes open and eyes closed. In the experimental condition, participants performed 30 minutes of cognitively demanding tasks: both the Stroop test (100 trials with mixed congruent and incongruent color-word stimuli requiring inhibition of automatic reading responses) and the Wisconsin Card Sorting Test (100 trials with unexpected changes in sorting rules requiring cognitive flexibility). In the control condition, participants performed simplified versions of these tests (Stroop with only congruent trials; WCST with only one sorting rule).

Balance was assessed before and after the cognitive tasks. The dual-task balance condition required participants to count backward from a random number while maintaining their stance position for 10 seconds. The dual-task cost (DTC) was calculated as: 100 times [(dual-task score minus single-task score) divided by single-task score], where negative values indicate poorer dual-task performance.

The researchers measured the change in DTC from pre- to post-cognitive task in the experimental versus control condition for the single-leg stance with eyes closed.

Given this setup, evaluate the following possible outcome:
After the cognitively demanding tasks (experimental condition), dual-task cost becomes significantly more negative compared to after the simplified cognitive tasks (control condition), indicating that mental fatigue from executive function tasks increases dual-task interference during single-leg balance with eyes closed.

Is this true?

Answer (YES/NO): YES